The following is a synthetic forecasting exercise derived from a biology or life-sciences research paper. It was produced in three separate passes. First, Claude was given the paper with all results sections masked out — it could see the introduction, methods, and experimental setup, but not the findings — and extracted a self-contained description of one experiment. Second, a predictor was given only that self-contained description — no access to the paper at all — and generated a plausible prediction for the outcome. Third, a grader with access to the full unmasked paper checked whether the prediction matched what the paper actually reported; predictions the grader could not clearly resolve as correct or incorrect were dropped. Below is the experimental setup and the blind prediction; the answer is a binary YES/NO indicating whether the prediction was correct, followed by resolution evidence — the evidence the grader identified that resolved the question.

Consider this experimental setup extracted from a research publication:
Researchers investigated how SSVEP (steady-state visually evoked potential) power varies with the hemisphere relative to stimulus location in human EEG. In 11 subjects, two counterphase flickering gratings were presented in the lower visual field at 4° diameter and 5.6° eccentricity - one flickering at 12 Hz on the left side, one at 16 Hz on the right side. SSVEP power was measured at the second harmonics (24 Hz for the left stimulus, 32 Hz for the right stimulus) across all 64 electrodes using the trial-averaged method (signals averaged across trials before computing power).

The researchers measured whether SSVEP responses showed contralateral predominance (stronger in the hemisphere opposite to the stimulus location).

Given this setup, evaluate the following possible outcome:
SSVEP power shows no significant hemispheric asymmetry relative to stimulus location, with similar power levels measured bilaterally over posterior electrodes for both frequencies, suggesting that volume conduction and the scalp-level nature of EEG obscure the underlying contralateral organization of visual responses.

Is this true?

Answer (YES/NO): NO